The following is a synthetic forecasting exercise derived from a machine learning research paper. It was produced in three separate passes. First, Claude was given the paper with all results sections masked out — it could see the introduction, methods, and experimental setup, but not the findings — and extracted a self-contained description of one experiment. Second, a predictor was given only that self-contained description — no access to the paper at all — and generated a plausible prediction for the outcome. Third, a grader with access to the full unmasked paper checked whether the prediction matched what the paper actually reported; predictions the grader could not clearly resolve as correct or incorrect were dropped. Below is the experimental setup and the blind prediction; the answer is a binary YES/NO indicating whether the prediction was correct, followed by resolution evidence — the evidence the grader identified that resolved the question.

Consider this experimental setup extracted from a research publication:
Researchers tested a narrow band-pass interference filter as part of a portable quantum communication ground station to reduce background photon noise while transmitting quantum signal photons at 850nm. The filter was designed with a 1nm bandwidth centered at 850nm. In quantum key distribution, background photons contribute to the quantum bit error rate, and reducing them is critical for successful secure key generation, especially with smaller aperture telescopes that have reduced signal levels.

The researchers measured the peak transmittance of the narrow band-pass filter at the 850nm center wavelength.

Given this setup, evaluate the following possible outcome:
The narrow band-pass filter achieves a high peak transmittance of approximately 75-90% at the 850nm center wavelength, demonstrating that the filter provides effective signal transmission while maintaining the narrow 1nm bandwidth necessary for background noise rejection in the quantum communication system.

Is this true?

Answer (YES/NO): NO